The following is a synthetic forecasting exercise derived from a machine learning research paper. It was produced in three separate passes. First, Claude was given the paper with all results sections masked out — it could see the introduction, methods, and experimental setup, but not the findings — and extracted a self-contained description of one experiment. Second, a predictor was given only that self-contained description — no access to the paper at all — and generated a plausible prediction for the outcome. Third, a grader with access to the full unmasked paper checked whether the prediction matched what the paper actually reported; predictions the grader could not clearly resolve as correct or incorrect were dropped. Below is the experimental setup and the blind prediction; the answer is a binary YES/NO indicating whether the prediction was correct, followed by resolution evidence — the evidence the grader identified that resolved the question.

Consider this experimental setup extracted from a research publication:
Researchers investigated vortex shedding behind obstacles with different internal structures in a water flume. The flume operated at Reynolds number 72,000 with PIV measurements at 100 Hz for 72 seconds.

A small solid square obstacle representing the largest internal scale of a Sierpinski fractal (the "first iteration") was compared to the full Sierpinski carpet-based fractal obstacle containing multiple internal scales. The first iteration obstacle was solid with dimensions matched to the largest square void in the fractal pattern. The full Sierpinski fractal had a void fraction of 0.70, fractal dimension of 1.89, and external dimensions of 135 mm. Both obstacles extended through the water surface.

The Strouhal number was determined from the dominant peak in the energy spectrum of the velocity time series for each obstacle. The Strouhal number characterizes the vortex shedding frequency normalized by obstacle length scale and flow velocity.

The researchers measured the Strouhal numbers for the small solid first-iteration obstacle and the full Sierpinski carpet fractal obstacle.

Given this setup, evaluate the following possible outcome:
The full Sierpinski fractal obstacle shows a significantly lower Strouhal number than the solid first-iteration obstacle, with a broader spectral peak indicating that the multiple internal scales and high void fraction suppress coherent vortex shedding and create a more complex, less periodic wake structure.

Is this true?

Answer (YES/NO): NO